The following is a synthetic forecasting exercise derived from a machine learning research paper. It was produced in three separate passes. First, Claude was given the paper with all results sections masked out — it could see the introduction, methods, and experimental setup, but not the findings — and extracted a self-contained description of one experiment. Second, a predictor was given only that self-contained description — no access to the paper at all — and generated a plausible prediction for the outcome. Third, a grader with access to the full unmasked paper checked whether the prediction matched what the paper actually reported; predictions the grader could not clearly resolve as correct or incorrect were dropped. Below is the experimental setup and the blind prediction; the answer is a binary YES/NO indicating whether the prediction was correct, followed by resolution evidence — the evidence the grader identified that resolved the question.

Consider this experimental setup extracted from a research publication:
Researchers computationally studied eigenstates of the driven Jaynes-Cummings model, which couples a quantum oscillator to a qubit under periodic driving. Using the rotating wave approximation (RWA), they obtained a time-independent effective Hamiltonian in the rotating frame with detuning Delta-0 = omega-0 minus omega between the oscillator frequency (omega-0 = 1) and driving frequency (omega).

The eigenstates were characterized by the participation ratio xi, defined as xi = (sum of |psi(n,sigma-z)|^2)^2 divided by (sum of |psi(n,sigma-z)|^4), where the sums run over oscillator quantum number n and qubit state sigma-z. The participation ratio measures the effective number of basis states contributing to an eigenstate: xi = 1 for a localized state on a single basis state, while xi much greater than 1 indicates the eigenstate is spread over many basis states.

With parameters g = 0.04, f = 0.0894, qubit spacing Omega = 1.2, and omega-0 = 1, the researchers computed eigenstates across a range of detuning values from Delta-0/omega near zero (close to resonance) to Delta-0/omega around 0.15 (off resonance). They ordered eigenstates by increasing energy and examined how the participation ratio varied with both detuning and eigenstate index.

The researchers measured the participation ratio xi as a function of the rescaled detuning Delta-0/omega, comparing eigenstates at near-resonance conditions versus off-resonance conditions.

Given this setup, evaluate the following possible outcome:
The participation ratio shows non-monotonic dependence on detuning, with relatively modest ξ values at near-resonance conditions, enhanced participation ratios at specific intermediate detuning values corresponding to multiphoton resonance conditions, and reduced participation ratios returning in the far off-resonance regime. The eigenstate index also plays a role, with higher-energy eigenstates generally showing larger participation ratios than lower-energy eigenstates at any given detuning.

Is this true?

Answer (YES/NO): NO